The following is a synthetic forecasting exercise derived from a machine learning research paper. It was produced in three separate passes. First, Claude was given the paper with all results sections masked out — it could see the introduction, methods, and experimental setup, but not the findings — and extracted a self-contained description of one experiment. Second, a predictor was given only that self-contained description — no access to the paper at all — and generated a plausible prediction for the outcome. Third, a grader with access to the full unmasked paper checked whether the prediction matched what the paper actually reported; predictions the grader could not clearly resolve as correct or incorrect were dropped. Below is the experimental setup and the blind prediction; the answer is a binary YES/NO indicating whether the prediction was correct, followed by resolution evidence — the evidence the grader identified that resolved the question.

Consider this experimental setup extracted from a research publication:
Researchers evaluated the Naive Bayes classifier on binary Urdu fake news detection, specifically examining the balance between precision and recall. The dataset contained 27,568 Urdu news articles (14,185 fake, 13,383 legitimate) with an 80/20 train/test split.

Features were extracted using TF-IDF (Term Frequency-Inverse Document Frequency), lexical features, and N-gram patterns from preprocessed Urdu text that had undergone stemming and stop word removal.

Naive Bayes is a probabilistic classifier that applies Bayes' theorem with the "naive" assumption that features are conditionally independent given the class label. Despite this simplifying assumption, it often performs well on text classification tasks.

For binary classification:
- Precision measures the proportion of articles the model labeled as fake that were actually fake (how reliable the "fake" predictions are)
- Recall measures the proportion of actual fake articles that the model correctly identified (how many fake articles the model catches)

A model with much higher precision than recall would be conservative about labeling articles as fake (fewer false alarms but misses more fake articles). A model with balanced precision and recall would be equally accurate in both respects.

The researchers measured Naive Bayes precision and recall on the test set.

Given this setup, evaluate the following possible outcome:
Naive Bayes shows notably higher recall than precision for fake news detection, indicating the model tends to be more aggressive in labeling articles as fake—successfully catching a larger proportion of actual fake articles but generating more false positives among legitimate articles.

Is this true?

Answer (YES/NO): NO